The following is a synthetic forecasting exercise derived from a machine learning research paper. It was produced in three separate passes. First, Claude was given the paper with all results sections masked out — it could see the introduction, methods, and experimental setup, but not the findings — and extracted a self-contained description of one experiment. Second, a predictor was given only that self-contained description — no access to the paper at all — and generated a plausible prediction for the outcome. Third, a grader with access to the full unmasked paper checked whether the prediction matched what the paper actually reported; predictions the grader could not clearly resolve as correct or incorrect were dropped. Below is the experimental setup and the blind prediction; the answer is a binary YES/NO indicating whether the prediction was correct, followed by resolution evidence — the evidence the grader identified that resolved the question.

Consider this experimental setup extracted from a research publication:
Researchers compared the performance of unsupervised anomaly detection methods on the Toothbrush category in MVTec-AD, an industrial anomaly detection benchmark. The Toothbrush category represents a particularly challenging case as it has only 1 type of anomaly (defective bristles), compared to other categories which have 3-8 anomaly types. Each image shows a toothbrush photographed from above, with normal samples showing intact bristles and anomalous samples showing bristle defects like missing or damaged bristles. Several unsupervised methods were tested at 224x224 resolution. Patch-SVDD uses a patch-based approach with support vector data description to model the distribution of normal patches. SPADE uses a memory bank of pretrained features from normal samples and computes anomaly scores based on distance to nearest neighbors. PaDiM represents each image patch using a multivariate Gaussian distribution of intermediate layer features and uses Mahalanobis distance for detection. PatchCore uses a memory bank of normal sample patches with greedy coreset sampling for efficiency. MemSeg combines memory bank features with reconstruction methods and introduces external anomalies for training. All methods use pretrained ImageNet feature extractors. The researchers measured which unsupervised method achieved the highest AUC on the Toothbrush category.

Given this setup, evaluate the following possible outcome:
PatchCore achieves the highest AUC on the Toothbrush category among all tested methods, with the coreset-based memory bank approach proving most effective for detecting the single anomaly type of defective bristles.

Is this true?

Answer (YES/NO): NO